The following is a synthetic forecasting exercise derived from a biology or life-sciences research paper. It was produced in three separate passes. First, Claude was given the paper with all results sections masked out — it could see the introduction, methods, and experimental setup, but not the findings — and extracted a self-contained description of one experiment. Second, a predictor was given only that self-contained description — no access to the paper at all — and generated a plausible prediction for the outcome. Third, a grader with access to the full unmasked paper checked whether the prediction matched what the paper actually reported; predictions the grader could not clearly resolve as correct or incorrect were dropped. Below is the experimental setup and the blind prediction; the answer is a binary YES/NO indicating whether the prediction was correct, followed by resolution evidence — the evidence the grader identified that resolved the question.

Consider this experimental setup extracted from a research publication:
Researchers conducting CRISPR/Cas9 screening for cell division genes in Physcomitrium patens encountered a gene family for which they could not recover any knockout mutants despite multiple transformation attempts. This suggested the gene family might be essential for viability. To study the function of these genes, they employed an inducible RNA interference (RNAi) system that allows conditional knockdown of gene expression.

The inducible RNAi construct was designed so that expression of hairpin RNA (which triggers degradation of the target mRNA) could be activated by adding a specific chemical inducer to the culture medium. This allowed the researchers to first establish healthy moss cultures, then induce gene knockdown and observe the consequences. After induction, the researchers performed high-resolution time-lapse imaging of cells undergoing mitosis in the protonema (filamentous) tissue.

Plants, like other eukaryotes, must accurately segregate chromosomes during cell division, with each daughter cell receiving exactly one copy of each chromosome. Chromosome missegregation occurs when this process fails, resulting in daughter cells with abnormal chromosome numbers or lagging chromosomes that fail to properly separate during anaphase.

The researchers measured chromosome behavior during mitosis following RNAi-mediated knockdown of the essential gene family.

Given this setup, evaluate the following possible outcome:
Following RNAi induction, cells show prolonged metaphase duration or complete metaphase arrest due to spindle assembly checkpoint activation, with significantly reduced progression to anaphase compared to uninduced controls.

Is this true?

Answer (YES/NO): NO